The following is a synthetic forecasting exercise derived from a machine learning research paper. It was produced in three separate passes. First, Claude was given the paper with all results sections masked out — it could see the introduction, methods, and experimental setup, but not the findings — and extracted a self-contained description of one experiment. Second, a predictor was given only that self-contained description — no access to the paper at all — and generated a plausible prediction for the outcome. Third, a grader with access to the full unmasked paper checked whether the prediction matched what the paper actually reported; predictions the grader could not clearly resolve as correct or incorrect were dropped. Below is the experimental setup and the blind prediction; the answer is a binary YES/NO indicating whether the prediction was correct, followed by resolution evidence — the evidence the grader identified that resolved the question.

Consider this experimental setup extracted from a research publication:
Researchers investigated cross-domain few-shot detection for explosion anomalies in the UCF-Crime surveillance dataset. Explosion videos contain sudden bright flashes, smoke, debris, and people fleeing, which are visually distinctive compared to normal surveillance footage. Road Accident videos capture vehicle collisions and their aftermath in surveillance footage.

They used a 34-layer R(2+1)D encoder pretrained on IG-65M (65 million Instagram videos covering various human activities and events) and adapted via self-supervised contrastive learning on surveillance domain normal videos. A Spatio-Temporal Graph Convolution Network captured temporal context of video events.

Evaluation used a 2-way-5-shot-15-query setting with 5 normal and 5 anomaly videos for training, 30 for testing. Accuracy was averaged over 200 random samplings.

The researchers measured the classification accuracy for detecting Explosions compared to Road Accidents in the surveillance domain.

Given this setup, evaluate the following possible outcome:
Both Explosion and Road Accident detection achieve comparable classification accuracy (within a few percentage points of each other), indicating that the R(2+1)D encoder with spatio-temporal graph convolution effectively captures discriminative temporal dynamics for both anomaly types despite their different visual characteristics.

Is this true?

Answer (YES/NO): YES